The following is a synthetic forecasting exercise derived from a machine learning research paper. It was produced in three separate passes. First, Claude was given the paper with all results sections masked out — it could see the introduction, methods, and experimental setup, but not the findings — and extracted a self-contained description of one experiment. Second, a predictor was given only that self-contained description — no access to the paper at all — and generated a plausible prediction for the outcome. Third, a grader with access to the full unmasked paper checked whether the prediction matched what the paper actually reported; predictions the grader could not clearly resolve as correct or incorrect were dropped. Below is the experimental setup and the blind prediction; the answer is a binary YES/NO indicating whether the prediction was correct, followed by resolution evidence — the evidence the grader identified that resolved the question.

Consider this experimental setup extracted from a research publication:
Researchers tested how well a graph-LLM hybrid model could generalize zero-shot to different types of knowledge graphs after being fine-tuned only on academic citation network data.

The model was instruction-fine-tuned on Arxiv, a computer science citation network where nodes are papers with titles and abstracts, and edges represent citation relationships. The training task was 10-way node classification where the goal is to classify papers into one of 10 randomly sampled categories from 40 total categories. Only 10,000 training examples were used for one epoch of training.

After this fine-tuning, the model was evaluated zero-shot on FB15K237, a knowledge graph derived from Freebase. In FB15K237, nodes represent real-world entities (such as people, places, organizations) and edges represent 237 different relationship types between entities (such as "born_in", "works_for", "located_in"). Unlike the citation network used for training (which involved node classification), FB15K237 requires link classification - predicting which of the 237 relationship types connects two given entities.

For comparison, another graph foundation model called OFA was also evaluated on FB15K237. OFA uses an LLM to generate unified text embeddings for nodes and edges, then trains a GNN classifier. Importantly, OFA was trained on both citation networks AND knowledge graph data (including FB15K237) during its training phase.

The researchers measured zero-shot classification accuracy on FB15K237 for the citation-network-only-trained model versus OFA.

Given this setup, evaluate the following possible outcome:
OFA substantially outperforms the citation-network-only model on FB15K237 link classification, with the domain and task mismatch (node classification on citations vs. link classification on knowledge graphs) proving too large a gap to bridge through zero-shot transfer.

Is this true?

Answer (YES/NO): YES